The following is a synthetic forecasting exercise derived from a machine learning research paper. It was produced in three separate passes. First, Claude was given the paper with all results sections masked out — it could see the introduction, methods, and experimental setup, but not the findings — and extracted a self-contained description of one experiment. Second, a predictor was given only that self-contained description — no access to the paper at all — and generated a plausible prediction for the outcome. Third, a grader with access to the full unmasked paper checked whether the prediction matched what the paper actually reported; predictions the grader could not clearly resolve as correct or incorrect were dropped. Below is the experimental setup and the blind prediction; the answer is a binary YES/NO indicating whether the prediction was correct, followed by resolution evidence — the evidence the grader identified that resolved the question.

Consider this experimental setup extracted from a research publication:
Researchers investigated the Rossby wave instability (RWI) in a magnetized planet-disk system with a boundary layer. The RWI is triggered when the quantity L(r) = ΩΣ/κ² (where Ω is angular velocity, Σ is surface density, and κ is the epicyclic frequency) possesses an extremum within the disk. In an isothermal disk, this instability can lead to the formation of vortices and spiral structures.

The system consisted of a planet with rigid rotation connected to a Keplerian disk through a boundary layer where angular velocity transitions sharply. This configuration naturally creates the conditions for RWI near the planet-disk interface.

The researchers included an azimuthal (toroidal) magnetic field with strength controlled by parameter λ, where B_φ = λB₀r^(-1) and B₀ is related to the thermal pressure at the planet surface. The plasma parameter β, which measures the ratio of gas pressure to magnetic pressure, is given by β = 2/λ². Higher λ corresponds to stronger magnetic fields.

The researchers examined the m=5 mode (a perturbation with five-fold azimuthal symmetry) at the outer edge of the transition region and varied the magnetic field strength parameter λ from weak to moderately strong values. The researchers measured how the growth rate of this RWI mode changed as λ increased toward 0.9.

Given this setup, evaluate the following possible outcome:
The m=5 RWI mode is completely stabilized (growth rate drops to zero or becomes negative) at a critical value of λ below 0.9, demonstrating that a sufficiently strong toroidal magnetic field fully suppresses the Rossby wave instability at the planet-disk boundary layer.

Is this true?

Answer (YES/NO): NO